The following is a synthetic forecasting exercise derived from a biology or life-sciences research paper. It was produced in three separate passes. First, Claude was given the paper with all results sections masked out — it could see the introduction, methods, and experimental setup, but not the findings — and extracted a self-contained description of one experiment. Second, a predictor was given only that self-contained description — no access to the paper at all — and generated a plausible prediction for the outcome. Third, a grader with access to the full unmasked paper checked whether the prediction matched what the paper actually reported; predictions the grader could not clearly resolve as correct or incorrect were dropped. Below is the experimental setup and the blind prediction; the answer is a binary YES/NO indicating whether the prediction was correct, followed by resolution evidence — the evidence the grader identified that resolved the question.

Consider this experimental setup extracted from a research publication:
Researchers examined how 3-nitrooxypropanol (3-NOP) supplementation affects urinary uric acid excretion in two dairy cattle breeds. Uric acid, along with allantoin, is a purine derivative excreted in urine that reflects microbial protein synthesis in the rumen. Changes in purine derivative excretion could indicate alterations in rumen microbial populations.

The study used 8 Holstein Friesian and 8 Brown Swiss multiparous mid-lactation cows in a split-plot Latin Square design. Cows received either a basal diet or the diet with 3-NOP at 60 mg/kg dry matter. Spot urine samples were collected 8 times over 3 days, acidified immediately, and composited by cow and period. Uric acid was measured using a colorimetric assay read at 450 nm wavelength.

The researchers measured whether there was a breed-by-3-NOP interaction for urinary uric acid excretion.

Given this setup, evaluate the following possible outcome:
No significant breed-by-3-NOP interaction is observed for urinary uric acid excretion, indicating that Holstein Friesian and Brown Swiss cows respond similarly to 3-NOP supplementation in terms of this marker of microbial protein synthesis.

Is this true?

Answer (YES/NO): NO